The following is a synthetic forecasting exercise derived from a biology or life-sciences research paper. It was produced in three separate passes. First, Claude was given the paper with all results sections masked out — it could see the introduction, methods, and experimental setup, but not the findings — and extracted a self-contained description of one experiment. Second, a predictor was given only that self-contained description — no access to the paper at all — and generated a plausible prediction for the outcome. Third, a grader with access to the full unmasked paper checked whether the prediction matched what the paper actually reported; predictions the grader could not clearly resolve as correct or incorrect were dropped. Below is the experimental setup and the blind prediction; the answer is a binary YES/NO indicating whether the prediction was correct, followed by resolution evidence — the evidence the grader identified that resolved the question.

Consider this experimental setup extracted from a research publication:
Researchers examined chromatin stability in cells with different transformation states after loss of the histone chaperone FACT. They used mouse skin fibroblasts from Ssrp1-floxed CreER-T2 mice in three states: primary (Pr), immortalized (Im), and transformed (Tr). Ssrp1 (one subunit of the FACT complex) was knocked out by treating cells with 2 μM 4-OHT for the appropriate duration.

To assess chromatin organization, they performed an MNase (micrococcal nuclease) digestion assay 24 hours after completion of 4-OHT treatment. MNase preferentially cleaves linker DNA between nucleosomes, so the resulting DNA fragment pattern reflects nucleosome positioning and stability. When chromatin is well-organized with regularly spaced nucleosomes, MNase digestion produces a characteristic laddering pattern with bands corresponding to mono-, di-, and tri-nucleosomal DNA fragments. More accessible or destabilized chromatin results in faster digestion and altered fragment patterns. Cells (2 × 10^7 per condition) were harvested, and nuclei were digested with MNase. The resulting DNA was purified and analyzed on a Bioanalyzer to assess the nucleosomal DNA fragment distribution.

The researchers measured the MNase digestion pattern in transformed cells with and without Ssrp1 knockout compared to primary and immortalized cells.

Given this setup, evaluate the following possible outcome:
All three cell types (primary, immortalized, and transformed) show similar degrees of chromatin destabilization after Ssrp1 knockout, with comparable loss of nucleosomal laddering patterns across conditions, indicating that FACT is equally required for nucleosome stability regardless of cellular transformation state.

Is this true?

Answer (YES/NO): NO